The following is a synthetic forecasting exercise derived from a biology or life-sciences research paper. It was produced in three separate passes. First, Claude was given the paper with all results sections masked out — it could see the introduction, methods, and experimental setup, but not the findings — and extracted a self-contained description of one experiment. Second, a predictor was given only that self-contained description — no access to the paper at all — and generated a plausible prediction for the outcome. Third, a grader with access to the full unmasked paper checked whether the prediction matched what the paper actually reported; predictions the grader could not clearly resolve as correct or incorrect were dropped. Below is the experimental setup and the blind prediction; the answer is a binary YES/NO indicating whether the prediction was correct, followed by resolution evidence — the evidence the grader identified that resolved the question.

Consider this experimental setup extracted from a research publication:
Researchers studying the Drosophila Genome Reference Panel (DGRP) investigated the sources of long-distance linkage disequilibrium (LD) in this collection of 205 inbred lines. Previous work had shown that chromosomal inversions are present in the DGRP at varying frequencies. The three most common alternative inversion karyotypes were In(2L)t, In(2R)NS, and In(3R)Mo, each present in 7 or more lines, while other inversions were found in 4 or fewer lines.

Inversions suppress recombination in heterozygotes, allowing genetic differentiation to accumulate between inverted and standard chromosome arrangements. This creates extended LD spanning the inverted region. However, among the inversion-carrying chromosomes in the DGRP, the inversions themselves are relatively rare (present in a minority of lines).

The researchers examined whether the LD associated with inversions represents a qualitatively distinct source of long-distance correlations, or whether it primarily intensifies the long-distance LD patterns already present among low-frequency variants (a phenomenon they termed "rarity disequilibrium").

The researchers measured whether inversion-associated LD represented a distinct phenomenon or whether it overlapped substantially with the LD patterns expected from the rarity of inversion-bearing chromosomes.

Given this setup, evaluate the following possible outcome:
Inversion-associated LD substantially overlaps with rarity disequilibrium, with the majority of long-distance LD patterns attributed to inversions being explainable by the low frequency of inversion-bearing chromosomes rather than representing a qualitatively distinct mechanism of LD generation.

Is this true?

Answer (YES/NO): YES